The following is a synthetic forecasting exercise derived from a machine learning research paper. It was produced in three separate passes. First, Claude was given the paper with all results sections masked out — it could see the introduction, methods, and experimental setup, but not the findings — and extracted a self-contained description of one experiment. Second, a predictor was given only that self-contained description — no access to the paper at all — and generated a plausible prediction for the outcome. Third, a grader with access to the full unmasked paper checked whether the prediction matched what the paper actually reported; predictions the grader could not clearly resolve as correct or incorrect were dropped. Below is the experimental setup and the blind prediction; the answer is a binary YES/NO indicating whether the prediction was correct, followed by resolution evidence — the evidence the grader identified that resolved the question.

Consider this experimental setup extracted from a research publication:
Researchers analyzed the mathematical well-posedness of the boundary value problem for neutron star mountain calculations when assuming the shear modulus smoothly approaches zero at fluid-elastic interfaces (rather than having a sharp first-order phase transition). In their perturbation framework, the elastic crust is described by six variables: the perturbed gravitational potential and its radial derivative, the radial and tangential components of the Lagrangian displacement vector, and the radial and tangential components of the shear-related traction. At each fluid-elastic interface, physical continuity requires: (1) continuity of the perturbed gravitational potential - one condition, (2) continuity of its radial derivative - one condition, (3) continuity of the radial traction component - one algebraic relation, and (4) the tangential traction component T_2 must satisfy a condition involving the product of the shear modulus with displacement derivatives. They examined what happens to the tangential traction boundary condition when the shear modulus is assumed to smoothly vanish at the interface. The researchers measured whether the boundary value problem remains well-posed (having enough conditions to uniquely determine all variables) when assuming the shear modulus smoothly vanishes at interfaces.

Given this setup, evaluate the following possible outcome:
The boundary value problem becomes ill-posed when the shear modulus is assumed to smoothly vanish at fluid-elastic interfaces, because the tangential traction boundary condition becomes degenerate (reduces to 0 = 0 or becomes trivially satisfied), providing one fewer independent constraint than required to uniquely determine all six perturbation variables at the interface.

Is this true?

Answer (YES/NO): YES